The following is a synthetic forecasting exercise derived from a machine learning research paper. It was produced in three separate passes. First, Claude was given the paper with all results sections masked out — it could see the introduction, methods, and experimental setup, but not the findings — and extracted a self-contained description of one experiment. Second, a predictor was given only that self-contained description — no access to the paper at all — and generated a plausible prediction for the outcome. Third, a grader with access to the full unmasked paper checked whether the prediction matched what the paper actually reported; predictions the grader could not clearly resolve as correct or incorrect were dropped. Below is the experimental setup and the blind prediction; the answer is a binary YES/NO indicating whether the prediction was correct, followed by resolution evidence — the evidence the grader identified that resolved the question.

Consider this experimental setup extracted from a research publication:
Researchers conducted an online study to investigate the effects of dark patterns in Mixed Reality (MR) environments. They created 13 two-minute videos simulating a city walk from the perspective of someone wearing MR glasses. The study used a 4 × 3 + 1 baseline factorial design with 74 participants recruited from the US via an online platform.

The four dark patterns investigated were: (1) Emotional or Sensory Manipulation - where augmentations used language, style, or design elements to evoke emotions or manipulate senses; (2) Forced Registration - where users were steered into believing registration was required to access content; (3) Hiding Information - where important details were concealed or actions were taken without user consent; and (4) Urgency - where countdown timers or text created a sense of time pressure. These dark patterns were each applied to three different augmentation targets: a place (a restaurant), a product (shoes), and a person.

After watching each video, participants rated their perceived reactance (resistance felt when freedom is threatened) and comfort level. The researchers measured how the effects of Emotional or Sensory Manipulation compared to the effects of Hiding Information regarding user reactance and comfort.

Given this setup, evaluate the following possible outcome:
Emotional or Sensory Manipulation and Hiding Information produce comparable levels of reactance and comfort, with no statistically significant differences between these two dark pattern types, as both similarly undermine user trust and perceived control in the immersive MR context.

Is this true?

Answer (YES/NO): YES